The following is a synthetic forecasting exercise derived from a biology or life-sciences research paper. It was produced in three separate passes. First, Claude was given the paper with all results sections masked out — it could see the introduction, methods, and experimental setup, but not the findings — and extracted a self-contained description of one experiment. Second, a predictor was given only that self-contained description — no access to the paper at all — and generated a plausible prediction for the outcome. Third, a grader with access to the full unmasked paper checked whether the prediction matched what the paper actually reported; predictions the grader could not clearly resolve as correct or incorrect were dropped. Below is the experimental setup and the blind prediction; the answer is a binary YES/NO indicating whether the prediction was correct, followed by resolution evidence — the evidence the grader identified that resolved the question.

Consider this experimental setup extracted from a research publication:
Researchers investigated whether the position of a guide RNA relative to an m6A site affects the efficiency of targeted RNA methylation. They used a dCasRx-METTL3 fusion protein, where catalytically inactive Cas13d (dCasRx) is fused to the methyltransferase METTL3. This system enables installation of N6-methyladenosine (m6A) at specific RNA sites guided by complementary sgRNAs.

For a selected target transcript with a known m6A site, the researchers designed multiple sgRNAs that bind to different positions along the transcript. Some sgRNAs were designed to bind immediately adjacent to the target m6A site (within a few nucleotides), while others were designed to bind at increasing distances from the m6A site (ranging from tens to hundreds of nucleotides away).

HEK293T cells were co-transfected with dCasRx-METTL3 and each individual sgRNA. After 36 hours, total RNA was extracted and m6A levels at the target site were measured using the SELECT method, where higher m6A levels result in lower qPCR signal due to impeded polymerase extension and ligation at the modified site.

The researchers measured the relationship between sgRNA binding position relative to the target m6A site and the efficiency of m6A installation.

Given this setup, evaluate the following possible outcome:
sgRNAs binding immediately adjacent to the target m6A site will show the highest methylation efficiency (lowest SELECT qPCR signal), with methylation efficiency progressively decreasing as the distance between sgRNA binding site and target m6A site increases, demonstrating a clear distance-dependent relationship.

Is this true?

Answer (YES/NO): NO